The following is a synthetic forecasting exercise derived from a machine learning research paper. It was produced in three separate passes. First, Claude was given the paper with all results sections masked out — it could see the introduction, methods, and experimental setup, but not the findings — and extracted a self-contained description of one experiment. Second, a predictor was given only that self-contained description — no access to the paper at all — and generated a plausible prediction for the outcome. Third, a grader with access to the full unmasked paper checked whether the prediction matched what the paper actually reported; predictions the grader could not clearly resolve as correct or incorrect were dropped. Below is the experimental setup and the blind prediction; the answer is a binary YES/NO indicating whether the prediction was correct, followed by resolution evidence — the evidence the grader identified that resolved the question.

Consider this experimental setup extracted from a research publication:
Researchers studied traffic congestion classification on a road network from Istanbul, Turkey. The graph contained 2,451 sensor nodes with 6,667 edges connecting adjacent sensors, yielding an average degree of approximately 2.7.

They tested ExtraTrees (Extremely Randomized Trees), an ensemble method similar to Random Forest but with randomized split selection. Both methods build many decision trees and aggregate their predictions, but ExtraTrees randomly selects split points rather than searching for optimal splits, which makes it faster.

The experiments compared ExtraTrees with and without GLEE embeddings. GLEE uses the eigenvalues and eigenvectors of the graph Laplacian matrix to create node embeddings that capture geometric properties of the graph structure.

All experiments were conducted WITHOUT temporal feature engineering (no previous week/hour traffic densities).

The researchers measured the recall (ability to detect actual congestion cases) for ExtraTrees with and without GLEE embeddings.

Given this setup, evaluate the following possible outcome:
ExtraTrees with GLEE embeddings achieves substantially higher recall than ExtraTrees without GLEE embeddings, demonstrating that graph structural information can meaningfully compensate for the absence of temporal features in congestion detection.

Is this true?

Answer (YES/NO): YES